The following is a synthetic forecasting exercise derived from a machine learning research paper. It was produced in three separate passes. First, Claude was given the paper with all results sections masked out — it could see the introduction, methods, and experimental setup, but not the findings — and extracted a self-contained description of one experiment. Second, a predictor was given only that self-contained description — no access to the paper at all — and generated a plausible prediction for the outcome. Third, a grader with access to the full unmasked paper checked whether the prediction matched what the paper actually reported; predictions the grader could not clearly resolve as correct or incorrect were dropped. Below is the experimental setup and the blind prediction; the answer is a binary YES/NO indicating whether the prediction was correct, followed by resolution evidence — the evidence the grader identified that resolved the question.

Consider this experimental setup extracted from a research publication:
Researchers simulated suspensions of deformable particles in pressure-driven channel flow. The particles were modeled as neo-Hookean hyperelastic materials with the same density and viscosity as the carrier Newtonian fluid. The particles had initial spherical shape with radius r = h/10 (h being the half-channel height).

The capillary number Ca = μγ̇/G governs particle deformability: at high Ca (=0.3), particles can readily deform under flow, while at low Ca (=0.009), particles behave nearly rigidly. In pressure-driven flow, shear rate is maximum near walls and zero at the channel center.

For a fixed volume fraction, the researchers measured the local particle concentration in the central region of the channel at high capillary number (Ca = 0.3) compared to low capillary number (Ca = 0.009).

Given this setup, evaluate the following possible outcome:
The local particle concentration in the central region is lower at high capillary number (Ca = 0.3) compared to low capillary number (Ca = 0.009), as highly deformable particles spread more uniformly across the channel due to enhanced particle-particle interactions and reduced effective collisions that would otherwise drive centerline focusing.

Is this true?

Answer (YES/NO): NO